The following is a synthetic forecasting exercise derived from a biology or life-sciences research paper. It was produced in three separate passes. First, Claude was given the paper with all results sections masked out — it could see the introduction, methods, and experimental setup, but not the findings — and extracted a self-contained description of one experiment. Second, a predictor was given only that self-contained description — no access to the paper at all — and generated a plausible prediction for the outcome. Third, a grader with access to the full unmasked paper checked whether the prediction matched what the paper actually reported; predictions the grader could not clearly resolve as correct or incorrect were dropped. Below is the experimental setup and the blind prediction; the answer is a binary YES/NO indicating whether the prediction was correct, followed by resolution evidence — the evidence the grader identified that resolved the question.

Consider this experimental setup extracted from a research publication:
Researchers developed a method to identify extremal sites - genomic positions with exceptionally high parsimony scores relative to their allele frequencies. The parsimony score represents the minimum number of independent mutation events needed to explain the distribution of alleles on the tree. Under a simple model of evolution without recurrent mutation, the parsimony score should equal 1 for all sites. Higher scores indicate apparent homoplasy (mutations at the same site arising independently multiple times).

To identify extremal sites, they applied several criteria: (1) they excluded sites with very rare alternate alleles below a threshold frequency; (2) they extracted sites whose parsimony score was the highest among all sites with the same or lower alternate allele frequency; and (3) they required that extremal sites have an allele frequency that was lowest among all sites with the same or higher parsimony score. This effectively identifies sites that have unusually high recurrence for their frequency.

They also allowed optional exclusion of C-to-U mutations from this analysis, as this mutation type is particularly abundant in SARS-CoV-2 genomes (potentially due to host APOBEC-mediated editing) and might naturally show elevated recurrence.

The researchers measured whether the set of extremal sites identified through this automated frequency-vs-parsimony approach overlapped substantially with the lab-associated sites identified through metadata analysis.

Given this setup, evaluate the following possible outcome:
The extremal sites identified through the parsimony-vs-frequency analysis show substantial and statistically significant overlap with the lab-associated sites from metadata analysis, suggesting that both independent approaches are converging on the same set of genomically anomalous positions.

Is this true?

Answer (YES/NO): NO